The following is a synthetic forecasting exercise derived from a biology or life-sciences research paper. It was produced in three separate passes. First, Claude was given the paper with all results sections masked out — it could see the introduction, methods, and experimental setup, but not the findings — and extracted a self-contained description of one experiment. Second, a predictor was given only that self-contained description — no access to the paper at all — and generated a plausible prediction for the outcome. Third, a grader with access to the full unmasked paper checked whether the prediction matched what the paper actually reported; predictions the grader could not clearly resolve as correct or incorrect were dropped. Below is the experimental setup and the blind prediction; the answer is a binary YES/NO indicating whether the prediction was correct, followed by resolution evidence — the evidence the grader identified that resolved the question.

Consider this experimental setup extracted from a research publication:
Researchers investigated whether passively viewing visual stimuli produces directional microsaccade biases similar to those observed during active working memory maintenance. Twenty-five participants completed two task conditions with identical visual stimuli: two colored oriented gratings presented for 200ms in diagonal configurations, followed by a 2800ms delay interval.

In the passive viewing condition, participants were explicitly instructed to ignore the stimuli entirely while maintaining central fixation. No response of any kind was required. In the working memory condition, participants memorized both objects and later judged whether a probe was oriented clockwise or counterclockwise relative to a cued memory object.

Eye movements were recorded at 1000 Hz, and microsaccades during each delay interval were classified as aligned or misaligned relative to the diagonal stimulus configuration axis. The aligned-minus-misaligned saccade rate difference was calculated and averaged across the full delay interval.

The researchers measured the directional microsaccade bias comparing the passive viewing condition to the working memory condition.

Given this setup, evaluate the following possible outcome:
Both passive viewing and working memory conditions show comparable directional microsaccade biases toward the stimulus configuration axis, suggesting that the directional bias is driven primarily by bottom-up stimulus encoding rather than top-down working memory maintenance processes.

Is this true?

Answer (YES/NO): NO